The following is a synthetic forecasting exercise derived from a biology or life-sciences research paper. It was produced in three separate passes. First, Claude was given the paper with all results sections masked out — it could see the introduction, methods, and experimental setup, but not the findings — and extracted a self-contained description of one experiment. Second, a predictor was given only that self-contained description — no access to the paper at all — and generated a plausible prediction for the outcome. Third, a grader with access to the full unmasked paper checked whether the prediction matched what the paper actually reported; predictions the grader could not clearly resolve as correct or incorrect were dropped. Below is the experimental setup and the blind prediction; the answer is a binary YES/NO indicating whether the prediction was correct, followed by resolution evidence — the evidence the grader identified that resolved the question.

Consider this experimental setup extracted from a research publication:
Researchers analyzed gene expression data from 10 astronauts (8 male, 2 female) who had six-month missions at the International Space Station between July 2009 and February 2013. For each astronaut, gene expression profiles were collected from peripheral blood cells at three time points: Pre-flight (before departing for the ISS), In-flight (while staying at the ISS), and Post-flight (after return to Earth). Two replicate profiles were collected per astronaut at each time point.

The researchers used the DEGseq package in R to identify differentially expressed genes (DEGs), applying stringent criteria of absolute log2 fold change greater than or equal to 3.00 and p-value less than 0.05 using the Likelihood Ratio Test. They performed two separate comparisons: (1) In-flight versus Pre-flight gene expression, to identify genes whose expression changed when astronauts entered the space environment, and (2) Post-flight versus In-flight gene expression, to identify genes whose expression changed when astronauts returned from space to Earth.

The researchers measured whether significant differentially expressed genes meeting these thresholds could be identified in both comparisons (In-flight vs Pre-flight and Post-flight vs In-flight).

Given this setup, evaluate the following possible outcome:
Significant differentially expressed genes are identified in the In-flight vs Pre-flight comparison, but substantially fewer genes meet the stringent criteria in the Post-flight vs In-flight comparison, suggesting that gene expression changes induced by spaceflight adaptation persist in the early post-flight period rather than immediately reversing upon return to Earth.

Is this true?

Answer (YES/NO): YES